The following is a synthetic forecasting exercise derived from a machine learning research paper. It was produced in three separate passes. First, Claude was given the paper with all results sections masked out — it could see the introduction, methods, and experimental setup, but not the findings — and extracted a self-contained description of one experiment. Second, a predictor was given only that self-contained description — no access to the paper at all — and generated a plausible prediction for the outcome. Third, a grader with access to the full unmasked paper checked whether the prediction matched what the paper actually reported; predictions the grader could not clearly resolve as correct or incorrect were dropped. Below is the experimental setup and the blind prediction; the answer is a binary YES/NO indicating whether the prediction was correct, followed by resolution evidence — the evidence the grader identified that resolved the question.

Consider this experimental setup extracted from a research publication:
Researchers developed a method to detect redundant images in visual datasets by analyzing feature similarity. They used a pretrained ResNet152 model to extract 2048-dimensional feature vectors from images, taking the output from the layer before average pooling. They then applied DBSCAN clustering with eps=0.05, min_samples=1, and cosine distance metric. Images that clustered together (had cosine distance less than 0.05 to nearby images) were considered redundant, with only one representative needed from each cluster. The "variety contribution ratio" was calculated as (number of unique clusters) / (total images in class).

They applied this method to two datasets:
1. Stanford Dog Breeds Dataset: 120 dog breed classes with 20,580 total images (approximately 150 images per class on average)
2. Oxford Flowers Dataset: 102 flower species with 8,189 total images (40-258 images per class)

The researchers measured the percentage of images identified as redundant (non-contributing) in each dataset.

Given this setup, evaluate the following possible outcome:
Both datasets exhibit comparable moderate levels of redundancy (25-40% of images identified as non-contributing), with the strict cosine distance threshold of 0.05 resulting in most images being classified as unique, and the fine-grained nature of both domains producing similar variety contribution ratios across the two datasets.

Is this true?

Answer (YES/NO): NO